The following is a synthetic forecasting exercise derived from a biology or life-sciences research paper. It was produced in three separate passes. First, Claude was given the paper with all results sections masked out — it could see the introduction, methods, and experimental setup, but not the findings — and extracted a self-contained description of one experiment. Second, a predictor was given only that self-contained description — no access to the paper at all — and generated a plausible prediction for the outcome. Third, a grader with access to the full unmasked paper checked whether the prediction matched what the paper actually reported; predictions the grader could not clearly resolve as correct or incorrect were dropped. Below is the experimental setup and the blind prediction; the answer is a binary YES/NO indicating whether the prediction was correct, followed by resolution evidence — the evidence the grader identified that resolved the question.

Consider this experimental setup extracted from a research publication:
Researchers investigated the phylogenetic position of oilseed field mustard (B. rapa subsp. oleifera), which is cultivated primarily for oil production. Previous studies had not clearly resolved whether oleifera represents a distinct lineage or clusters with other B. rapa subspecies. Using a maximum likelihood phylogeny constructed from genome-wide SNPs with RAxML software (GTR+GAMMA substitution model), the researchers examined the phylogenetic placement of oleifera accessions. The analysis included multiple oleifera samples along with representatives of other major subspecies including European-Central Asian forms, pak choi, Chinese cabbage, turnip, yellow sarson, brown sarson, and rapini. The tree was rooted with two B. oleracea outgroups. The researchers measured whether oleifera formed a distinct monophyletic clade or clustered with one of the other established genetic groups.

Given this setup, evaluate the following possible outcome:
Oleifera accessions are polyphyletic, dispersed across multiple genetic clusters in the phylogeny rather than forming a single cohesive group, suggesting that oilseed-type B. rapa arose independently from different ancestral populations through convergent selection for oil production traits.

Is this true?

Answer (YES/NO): YES